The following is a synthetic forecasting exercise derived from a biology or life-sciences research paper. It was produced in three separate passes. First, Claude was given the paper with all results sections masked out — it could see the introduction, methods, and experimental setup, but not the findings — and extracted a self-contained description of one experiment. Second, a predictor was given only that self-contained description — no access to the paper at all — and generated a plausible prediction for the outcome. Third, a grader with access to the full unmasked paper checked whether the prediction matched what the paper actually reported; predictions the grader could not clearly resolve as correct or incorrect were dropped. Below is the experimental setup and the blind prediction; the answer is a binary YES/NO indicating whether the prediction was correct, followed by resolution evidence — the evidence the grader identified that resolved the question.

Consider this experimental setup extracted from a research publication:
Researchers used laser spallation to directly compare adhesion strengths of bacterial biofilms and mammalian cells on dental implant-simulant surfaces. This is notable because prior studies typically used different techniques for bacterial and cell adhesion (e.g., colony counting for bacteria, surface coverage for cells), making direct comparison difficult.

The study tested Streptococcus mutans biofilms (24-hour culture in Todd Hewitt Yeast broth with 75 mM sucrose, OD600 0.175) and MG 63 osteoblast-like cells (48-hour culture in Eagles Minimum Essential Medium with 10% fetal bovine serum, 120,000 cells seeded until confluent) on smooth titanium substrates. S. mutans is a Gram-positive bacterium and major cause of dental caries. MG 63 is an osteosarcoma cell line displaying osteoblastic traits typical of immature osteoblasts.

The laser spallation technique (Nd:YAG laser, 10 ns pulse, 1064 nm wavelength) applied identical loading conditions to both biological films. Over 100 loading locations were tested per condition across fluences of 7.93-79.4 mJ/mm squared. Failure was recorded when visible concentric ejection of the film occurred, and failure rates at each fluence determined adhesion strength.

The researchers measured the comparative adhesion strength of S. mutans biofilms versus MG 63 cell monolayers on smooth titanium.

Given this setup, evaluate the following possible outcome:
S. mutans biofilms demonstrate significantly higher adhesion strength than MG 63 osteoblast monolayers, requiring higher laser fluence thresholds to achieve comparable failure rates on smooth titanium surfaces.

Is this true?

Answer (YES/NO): YES